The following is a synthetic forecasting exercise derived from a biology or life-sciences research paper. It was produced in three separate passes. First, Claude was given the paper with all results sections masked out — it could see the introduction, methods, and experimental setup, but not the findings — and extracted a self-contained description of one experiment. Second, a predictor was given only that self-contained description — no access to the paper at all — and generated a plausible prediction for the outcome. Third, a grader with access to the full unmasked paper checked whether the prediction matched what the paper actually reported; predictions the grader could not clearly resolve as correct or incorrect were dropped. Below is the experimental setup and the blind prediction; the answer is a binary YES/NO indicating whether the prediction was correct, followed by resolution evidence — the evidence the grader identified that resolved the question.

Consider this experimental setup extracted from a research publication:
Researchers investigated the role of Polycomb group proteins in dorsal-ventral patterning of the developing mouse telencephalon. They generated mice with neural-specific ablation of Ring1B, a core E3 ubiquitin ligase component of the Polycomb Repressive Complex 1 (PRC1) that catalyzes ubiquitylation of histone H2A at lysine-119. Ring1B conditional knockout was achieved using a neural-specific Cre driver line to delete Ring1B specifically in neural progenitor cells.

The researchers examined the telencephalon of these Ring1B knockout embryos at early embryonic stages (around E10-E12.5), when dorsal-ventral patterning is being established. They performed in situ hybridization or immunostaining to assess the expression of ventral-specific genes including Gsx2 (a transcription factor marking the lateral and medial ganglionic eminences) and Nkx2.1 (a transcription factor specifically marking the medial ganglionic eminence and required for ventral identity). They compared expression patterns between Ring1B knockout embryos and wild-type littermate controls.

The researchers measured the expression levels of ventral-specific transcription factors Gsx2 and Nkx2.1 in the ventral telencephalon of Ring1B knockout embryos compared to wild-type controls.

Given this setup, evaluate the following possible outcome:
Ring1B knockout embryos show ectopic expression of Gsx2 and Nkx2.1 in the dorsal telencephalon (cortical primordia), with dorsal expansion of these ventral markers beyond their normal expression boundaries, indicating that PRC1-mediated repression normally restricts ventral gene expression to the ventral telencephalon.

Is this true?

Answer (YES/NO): NO